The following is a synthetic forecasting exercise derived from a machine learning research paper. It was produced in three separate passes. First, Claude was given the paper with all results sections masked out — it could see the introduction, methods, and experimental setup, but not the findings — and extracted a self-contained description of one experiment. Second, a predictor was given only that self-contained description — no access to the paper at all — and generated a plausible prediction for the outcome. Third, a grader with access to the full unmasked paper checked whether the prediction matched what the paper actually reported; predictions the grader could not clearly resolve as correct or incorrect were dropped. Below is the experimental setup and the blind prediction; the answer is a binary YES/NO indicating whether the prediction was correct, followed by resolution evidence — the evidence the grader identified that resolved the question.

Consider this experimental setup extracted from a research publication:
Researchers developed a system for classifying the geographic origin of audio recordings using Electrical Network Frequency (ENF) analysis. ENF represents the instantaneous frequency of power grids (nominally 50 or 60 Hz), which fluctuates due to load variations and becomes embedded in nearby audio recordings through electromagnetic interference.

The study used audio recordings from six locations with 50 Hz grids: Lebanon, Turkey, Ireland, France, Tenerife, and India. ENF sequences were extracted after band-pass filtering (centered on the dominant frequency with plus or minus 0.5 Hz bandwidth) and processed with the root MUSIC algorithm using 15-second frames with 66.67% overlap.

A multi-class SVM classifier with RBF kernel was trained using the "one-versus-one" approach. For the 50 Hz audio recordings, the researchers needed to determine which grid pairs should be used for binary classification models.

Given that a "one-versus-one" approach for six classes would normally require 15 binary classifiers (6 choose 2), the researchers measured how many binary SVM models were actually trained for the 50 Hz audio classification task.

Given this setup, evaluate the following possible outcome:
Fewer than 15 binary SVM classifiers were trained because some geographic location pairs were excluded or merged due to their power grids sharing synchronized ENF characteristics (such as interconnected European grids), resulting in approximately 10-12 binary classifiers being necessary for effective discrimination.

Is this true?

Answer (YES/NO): NO